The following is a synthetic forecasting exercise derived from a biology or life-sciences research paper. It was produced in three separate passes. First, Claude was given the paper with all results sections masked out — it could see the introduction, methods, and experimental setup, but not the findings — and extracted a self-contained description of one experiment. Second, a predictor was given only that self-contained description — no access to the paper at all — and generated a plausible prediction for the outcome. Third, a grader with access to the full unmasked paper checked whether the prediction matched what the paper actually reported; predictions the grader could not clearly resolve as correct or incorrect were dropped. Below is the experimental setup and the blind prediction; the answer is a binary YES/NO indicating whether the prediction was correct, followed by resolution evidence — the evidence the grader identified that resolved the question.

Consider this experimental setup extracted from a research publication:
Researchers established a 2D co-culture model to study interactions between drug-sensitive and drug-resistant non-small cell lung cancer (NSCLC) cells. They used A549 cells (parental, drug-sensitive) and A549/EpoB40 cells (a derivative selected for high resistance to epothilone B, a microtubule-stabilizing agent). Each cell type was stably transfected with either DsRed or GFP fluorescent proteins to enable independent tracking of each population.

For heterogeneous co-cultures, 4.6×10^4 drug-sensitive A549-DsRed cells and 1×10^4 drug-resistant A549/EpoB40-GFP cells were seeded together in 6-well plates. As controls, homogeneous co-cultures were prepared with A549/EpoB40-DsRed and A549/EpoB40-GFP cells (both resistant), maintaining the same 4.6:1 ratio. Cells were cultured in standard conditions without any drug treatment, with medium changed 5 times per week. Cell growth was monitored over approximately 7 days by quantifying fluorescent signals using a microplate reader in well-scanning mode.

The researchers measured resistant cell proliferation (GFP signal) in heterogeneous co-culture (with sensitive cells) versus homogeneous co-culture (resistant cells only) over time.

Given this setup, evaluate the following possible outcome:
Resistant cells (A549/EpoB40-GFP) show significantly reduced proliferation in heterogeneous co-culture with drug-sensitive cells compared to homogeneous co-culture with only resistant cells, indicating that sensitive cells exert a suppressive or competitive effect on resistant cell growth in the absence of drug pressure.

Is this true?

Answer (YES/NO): YES